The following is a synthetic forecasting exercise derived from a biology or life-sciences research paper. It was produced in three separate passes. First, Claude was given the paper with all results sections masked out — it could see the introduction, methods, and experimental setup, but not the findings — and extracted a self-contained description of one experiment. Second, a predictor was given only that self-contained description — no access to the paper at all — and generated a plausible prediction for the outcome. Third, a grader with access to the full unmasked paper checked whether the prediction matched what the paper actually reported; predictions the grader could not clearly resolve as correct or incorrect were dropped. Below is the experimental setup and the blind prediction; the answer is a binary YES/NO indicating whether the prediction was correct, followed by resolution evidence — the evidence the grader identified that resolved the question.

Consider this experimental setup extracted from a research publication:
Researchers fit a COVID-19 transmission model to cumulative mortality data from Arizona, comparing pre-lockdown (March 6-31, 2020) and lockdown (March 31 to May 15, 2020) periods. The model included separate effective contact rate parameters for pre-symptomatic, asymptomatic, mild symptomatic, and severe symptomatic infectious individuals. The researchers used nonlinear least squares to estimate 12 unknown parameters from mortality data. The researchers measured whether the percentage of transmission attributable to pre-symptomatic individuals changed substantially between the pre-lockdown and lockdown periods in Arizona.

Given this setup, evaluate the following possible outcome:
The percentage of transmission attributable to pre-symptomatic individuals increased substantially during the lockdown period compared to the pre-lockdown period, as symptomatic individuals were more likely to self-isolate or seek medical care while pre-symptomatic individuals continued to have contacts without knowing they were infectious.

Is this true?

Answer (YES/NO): NO